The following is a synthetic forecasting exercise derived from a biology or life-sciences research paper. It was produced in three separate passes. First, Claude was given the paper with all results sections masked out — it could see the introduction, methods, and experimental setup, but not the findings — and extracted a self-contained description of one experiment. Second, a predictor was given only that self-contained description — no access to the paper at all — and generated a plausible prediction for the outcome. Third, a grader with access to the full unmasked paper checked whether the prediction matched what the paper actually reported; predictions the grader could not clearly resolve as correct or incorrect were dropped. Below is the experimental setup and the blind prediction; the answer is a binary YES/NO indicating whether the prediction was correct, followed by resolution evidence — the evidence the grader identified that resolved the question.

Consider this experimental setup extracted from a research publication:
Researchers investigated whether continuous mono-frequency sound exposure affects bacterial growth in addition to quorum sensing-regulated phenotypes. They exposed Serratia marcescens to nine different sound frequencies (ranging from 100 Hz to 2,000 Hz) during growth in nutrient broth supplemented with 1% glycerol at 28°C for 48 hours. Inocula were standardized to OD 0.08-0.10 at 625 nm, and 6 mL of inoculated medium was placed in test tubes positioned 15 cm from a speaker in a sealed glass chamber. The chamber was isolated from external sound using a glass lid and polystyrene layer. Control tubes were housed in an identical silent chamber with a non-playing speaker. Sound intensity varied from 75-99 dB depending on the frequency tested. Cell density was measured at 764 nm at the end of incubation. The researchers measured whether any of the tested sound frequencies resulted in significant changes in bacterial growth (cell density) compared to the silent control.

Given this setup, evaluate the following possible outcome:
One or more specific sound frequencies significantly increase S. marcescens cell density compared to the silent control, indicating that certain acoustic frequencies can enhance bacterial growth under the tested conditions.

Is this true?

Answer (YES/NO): NO